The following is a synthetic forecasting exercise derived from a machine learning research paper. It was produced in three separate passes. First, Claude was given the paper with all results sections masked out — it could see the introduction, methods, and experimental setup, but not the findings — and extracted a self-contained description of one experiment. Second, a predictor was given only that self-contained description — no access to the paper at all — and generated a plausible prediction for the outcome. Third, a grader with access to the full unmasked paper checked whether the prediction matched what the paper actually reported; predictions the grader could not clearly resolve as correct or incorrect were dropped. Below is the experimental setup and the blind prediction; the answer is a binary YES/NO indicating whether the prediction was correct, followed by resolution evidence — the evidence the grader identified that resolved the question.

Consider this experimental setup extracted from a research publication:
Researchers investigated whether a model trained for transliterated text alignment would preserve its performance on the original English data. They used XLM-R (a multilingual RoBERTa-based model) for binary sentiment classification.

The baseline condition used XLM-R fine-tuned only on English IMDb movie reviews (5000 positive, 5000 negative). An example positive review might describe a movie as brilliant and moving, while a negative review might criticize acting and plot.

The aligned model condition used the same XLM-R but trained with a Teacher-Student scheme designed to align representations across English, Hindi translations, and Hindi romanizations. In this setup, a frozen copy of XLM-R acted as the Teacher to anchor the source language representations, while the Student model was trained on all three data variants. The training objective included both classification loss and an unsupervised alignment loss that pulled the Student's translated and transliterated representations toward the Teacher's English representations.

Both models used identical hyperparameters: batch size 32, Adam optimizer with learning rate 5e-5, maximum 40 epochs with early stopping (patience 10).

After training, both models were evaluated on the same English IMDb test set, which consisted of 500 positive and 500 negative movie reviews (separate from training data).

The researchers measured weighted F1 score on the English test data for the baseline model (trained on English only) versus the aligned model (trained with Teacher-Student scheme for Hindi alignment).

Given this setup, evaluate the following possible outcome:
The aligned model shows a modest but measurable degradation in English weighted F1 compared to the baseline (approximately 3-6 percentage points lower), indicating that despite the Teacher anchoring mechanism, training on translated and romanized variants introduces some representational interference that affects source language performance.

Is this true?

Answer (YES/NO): NO